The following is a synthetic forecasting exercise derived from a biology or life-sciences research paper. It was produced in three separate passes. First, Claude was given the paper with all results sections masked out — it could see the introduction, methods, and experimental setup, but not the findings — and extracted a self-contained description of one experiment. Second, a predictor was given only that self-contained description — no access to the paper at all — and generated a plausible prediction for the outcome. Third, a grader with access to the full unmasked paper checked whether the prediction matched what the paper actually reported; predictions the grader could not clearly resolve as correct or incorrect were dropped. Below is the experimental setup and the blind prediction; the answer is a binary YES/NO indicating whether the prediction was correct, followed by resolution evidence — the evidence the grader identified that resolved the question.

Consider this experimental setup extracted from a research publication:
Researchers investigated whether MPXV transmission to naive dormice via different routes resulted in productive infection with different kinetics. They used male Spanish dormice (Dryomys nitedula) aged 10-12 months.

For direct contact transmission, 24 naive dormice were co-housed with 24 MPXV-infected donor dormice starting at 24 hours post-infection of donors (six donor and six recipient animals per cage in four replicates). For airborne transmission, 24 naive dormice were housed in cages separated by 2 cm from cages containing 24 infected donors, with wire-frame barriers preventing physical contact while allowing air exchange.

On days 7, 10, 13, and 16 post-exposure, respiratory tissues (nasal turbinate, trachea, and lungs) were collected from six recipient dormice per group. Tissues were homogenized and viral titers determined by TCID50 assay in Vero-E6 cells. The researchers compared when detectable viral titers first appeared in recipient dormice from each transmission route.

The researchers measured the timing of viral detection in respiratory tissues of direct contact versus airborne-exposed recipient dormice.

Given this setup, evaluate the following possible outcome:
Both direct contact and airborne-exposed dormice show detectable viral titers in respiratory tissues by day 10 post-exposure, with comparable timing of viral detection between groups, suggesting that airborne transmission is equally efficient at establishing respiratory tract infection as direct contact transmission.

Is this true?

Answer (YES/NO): NO